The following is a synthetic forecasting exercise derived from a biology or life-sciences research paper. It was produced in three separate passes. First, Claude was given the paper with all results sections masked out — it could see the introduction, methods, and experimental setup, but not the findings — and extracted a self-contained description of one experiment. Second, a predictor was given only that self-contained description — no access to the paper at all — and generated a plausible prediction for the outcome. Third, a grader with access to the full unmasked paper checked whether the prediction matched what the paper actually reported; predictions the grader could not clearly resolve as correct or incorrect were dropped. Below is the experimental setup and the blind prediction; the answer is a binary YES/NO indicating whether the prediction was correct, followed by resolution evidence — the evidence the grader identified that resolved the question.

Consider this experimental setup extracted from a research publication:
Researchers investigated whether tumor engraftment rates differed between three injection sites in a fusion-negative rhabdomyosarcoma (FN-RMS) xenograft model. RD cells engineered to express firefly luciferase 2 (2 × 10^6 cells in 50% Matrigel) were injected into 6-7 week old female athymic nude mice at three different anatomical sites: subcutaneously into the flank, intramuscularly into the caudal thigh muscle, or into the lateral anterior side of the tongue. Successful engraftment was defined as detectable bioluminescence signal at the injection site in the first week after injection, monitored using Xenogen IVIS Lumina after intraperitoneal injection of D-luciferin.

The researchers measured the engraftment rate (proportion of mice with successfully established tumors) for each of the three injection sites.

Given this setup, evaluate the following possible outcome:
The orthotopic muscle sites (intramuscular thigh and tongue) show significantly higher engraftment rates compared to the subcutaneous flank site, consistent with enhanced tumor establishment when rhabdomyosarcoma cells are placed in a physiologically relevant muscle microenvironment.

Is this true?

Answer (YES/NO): NO